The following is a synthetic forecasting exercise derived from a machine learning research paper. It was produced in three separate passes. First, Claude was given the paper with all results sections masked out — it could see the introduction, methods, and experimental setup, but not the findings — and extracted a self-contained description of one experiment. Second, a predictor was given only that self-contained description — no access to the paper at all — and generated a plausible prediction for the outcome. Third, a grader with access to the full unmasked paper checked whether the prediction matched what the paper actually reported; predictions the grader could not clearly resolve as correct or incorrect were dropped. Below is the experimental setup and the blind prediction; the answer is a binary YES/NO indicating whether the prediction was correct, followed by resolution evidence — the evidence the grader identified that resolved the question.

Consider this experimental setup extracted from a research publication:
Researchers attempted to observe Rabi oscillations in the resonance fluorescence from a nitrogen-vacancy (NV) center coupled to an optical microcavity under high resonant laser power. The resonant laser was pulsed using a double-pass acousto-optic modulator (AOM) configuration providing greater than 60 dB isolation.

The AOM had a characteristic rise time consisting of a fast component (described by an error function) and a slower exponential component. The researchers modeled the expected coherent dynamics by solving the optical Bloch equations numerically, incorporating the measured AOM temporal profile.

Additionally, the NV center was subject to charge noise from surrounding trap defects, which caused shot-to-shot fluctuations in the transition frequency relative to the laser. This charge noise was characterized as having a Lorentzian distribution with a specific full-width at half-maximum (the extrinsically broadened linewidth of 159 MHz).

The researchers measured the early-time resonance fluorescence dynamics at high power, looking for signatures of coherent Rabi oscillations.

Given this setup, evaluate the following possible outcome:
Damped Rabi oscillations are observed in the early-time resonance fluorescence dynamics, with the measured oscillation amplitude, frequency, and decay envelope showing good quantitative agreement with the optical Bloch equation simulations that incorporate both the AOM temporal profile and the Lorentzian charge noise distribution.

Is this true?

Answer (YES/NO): YES